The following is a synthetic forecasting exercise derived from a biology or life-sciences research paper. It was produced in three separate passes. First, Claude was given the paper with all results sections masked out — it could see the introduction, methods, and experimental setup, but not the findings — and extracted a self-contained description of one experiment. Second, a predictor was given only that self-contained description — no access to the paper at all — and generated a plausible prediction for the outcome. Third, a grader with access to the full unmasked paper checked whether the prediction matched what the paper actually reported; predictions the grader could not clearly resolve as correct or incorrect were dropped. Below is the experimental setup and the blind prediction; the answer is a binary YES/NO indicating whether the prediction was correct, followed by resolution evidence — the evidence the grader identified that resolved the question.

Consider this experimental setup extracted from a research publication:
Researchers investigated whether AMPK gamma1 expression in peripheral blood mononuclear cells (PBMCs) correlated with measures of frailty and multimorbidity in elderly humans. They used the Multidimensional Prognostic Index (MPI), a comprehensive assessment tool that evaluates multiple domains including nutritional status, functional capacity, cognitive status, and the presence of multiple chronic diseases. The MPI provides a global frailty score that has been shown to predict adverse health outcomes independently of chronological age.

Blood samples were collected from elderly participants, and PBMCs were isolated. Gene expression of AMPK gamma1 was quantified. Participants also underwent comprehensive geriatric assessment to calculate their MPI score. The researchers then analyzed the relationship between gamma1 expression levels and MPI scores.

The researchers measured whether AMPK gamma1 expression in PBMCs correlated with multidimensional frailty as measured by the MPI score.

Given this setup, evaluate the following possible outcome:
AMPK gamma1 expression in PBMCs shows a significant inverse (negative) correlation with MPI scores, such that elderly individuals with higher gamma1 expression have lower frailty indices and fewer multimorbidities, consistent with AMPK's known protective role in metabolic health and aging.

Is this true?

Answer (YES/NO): YES